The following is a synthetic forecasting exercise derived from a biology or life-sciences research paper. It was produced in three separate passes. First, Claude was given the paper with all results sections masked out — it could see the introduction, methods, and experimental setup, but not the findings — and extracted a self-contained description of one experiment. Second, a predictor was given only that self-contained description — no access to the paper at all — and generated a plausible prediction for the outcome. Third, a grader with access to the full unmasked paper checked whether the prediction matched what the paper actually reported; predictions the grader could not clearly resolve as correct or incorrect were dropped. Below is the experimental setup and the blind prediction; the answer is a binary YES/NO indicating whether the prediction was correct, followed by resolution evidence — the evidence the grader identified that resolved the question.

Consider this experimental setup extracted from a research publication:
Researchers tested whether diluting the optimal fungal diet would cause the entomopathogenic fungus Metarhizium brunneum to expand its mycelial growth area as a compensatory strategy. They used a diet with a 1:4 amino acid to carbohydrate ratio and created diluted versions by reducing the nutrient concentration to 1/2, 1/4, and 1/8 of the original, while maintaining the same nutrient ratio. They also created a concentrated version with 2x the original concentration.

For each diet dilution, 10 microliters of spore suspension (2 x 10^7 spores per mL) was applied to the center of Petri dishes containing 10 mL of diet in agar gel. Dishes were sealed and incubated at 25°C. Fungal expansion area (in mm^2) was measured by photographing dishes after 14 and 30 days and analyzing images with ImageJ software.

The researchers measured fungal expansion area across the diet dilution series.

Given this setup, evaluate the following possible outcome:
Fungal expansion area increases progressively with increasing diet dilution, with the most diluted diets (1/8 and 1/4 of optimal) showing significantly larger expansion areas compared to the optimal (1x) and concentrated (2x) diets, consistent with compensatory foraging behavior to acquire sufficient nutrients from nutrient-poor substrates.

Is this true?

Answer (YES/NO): NO